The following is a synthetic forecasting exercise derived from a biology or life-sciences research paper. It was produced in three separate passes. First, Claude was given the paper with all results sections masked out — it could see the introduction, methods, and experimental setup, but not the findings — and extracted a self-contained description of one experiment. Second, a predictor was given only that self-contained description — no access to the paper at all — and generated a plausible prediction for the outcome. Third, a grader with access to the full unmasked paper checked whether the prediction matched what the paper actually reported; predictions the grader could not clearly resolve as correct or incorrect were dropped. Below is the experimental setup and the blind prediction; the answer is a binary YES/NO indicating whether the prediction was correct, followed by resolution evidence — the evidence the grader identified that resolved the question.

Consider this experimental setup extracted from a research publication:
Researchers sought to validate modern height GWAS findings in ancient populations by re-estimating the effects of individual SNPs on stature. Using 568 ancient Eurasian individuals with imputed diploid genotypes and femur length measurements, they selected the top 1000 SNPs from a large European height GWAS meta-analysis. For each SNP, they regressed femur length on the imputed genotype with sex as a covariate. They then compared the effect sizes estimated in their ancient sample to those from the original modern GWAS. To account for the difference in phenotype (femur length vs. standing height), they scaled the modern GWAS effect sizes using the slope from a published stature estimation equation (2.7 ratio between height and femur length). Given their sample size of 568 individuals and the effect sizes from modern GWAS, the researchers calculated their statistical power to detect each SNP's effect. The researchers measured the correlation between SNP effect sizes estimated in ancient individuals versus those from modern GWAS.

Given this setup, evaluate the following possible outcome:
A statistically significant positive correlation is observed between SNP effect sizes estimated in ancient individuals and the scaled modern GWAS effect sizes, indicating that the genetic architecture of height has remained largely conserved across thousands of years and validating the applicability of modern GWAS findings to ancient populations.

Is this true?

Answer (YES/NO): YES